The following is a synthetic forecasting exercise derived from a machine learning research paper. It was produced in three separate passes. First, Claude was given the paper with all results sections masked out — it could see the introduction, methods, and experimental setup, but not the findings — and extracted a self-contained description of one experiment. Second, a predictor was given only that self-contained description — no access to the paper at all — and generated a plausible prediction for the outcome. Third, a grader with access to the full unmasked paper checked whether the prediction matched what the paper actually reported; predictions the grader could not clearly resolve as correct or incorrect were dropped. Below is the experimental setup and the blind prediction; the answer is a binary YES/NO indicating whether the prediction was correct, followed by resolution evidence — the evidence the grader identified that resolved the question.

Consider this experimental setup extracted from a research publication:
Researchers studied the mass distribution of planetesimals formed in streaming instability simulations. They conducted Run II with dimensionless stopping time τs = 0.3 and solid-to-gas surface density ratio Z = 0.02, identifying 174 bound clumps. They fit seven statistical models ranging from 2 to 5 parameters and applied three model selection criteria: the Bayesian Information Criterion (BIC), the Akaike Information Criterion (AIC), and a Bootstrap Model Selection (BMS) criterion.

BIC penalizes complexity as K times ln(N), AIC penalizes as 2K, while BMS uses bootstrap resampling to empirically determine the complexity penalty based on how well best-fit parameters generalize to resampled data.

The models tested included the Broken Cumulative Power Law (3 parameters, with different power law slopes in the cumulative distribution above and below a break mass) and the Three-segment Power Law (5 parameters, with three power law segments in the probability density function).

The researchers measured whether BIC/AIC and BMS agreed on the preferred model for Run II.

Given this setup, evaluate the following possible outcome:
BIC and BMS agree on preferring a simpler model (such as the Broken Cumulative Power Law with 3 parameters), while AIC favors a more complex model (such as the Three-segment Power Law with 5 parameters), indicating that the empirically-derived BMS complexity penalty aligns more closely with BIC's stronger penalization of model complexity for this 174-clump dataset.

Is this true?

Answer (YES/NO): NO